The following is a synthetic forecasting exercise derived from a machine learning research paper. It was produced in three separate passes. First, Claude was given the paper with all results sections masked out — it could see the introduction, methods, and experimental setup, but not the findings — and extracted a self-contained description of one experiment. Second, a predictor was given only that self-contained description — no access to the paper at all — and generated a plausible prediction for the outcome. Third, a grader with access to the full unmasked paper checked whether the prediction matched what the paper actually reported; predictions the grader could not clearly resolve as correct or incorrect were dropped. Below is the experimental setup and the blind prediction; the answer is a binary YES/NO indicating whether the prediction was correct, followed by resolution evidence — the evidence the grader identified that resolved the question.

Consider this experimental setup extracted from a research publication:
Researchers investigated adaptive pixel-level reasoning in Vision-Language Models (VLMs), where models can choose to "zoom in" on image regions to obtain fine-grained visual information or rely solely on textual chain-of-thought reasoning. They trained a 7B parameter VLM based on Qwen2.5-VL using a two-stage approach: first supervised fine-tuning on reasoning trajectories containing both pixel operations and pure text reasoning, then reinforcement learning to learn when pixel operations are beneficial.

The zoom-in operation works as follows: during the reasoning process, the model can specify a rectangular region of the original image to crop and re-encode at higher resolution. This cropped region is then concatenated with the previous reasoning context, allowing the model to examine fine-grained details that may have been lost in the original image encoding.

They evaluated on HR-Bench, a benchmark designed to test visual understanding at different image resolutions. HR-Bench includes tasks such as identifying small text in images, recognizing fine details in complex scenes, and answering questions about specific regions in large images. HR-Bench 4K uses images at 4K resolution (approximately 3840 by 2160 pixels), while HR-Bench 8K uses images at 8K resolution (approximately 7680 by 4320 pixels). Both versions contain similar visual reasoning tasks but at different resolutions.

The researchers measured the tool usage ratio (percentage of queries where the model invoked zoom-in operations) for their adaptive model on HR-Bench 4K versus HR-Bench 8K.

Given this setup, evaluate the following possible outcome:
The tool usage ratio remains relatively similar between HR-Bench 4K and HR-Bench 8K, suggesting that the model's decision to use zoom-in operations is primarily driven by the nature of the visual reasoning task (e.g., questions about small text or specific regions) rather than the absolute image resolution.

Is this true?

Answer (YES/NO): NO